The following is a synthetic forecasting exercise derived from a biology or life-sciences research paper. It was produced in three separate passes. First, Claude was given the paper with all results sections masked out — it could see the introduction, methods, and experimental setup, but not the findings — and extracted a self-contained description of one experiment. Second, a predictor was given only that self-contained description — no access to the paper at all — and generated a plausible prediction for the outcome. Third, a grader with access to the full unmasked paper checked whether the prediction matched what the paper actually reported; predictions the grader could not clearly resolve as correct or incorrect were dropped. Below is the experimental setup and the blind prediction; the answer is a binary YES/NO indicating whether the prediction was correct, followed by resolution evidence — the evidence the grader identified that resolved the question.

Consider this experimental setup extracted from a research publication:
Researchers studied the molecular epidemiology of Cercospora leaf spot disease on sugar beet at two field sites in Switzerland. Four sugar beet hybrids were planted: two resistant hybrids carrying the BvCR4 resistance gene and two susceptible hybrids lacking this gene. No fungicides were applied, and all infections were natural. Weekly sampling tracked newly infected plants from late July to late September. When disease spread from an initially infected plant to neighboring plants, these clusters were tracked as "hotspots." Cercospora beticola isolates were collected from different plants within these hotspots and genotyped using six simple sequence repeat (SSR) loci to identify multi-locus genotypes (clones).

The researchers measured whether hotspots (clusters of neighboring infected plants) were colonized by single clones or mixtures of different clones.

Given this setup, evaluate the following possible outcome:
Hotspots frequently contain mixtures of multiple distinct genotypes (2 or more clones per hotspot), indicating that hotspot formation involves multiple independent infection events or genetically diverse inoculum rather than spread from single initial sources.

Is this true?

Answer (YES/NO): YES